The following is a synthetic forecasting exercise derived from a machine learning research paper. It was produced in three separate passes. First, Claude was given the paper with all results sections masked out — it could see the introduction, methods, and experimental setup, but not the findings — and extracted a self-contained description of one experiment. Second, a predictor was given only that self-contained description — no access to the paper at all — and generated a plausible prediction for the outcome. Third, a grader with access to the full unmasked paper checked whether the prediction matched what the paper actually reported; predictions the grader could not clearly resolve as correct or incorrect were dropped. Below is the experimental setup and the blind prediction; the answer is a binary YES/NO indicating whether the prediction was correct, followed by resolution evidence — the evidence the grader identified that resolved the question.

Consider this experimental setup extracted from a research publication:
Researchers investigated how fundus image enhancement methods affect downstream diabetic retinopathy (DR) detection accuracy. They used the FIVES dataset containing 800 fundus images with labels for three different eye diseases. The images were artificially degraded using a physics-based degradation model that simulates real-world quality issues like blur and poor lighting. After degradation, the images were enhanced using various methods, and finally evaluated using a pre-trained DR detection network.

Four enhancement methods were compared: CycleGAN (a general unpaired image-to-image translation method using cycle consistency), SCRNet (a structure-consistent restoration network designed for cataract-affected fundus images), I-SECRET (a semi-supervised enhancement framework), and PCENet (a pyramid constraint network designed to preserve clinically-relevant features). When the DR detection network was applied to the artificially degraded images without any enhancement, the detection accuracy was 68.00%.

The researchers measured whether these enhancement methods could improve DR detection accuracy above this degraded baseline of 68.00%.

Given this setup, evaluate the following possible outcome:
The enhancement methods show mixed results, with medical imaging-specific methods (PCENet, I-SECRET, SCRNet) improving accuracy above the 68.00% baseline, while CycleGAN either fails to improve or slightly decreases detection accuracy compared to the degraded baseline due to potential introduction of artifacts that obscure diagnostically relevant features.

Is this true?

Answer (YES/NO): NO